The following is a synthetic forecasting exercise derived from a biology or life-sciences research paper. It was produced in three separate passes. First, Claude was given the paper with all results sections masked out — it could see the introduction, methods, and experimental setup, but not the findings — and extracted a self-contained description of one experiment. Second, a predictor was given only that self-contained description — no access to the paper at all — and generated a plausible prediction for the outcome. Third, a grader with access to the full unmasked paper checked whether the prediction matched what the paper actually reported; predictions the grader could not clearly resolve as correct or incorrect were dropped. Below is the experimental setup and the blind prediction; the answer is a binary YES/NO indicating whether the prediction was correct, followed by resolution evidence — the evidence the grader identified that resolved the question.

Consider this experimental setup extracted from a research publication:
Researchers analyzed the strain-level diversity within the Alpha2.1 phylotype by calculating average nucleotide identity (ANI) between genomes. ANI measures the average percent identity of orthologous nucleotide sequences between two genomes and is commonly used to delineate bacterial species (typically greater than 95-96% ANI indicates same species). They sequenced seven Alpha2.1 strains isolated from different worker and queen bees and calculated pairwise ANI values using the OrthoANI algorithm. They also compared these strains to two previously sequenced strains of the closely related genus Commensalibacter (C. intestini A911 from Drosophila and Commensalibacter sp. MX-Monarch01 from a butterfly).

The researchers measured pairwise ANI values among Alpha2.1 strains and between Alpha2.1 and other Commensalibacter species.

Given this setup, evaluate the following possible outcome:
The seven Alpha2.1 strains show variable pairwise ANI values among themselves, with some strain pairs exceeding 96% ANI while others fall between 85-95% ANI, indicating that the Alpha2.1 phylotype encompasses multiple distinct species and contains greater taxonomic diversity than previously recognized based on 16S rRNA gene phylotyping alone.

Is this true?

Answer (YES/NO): NO